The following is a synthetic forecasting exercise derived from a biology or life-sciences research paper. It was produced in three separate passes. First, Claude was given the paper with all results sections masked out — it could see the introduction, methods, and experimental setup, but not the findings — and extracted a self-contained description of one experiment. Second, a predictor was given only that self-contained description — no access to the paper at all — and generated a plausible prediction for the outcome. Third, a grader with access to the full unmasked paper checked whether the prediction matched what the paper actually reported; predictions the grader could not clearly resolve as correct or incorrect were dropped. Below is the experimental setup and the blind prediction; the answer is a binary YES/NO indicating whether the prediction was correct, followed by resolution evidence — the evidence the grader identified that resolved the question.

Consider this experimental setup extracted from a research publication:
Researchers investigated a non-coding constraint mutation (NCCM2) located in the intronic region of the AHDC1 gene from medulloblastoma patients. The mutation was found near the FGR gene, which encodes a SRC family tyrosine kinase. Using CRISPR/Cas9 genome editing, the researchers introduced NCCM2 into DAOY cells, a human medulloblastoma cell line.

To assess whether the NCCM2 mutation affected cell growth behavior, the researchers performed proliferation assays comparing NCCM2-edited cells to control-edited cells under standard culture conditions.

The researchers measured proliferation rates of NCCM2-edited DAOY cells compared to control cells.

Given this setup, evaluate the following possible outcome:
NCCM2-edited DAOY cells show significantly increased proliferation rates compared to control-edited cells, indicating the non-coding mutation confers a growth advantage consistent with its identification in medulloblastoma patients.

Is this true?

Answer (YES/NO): YES